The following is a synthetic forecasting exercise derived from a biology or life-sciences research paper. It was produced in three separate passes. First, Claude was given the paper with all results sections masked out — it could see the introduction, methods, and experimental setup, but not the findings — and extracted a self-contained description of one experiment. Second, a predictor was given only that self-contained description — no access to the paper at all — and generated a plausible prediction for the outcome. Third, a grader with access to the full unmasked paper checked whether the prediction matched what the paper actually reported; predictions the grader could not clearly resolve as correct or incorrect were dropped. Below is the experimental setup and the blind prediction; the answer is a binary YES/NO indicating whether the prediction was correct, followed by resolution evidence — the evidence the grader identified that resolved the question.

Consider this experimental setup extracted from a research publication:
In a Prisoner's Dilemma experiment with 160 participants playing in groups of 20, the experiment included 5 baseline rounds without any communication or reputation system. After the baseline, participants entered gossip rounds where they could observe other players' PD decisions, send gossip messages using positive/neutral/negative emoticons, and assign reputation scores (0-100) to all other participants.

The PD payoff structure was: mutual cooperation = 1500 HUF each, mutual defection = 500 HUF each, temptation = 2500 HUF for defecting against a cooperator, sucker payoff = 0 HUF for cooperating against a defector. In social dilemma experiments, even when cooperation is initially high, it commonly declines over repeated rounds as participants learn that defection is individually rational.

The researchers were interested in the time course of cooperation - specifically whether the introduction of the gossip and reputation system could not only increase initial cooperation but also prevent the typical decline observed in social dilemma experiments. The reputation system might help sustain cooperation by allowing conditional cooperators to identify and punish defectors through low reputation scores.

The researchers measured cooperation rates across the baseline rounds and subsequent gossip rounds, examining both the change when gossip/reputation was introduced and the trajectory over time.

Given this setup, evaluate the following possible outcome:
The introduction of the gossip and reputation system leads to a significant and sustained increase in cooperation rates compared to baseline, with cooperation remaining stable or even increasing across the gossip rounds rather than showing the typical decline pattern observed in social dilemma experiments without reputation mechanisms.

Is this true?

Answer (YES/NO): NO